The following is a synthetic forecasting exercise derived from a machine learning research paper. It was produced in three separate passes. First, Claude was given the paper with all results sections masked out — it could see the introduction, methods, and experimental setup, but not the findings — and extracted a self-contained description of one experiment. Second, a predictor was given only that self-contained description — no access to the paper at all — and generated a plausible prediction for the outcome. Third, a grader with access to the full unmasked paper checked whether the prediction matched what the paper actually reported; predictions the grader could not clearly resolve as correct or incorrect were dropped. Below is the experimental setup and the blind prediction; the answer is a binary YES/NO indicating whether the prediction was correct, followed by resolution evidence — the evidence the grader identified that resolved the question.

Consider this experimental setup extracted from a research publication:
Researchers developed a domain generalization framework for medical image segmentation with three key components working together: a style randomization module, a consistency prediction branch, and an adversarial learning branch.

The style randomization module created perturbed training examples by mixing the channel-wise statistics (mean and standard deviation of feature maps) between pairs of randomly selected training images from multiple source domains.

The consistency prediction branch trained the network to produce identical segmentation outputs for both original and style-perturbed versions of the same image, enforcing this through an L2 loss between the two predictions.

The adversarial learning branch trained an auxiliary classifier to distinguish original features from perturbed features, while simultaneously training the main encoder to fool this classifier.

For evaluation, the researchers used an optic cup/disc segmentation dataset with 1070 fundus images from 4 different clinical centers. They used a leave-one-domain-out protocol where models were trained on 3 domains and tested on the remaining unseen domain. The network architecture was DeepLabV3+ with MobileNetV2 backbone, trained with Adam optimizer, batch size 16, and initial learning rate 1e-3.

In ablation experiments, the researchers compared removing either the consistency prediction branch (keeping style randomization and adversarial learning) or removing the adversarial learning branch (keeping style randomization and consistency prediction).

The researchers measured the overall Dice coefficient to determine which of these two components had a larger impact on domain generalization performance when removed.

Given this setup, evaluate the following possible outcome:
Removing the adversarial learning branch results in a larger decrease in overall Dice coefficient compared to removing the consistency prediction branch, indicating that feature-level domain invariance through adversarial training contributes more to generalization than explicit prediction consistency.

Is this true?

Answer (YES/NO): NO